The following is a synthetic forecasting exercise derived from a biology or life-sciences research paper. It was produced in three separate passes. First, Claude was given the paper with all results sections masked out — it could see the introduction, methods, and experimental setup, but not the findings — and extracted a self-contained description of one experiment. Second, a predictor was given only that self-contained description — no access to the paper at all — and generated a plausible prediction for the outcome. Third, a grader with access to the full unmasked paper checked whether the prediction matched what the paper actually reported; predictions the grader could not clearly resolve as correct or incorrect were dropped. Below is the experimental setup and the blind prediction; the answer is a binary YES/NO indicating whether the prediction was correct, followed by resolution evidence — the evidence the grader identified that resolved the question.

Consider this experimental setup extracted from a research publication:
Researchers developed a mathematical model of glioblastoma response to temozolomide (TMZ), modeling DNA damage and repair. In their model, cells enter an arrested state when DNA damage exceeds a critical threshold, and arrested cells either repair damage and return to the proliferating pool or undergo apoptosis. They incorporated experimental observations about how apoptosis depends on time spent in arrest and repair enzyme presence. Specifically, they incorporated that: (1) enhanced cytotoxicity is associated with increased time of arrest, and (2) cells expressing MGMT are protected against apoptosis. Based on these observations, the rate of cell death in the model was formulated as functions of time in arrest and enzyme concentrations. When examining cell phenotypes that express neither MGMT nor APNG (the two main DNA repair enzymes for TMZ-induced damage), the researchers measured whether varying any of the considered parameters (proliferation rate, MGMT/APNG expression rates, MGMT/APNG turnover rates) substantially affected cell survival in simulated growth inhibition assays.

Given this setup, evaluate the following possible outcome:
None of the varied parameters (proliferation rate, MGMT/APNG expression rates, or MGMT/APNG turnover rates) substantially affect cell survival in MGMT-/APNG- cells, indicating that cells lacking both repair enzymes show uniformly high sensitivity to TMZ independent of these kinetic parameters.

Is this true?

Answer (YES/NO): YES